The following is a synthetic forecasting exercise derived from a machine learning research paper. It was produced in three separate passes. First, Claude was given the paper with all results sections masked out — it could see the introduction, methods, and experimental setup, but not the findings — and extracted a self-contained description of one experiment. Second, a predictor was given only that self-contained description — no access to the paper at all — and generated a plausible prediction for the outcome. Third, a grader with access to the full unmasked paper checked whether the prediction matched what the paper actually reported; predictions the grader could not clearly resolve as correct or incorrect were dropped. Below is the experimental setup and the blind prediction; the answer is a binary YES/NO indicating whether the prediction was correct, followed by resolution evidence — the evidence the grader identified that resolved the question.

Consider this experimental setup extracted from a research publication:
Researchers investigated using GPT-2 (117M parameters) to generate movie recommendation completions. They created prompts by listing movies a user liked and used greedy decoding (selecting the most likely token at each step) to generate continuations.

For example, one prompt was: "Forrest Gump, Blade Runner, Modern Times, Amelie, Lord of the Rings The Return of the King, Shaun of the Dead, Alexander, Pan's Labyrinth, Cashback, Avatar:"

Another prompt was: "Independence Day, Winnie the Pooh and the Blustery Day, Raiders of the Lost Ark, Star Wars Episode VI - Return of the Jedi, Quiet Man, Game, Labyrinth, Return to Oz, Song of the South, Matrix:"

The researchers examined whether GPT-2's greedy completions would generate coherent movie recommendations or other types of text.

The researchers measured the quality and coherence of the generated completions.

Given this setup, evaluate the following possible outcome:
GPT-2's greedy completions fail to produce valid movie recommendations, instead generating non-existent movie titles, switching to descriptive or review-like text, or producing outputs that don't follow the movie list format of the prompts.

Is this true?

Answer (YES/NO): NO